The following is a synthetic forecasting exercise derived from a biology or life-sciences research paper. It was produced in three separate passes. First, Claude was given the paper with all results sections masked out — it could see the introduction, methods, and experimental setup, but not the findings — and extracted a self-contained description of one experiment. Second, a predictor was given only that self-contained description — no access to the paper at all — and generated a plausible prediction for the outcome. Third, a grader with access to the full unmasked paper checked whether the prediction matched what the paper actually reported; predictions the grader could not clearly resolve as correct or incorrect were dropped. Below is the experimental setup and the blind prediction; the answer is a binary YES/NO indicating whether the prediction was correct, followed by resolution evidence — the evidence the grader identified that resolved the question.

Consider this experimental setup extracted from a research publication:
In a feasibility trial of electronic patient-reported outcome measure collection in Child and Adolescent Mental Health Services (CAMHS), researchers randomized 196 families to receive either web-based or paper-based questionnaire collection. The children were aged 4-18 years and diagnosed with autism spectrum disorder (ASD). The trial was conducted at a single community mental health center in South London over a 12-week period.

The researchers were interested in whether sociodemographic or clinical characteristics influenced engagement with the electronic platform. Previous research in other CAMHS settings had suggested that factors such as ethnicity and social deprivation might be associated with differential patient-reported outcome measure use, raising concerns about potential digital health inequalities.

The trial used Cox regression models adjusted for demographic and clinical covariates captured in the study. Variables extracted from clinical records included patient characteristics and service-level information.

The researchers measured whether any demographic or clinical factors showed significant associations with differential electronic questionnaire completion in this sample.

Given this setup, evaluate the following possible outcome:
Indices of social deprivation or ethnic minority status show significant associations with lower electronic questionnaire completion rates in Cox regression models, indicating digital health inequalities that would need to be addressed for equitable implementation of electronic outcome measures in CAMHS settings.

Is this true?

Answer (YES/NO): NO